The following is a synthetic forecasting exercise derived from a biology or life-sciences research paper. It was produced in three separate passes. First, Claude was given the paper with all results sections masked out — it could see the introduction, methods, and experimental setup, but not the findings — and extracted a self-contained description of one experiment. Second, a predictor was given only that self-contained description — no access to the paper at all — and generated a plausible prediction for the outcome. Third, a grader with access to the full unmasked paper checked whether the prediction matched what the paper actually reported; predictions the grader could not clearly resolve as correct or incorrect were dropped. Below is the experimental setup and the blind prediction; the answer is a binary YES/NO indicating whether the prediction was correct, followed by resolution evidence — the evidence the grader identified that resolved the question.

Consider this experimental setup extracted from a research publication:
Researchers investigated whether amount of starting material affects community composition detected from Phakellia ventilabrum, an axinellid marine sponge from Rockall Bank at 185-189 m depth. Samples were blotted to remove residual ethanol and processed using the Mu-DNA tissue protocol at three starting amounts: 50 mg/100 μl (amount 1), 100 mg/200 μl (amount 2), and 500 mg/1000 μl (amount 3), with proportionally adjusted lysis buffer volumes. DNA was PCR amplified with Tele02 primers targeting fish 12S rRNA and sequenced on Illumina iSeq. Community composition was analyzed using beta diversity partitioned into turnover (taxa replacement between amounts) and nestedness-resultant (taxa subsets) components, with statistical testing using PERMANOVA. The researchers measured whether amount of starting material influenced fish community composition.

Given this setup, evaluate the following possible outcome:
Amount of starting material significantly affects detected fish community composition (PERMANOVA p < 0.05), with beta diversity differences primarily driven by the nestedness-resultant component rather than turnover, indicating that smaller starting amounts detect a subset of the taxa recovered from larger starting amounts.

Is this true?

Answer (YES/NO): NO